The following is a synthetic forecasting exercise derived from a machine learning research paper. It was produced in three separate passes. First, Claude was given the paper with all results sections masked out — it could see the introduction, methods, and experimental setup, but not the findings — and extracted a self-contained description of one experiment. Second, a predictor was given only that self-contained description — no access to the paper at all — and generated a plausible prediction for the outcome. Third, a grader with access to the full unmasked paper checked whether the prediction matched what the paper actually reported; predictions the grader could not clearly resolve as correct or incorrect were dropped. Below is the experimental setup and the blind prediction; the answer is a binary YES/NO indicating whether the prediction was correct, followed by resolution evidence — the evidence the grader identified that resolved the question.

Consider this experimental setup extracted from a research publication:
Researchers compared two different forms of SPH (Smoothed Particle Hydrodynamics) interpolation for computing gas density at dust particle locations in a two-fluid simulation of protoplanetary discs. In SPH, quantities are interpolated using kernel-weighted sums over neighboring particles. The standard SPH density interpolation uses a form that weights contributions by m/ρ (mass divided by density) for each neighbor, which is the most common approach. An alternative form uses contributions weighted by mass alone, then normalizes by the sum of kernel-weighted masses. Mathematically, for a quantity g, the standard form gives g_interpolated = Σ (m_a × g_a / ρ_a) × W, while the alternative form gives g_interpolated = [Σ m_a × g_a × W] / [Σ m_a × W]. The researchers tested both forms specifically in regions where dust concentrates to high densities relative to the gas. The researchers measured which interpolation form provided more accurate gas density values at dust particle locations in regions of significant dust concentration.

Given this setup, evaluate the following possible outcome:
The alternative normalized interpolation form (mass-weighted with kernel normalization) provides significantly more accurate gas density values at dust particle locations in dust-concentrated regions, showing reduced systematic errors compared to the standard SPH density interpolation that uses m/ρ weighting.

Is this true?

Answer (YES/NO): NO